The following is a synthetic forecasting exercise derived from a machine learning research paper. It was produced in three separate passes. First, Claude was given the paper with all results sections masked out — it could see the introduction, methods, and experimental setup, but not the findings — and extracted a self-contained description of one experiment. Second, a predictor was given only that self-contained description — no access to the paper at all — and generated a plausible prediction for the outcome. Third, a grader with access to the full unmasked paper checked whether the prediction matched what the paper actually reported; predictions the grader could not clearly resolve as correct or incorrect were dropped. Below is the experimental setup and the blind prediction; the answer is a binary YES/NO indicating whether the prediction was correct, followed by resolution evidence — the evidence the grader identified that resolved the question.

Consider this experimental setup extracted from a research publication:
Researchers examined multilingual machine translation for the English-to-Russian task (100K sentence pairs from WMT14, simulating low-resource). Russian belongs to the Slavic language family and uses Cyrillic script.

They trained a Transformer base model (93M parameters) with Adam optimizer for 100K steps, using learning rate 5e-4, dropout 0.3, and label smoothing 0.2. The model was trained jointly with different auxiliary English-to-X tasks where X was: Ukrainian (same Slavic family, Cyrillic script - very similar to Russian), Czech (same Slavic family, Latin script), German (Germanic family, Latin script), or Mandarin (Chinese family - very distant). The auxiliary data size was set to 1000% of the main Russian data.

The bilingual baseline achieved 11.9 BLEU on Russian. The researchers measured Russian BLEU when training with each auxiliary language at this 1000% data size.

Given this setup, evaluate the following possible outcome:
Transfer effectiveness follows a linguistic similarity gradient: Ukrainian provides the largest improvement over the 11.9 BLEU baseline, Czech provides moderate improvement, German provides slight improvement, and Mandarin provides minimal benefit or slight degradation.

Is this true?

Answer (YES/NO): NO